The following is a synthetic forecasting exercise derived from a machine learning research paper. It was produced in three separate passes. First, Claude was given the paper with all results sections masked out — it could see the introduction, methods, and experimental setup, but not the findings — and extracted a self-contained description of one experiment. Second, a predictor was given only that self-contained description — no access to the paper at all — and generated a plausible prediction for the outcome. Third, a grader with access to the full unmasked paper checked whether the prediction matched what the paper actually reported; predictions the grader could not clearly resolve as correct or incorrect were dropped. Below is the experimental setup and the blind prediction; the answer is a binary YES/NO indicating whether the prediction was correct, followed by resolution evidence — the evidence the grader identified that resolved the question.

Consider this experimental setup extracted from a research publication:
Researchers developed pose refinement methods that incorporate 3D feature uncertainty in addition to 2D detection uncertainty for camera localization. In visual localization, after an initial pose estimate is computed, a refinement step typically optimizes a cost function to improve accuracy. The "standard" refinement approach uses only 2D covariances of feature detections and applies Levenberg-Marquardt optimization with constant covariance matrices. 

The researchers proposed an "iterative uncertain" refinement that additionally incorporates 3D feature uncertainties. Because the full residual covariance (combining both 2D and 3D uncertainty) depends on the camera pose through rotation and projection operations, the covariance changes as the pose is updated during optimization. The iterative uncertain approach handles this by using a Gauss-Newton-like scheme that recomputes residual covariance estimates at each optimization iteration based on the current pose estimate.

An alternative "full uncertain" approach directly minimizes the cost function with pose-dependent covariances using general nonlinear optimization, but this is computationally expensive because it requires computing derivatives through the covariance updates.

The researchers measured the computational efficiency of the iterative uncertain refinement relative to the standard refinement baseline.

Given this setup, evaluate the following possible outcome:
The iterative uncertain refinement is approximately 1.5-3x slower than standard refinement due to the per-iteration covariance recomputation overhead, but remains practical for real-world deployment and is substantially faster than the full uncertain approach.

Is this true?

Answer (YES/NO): NO